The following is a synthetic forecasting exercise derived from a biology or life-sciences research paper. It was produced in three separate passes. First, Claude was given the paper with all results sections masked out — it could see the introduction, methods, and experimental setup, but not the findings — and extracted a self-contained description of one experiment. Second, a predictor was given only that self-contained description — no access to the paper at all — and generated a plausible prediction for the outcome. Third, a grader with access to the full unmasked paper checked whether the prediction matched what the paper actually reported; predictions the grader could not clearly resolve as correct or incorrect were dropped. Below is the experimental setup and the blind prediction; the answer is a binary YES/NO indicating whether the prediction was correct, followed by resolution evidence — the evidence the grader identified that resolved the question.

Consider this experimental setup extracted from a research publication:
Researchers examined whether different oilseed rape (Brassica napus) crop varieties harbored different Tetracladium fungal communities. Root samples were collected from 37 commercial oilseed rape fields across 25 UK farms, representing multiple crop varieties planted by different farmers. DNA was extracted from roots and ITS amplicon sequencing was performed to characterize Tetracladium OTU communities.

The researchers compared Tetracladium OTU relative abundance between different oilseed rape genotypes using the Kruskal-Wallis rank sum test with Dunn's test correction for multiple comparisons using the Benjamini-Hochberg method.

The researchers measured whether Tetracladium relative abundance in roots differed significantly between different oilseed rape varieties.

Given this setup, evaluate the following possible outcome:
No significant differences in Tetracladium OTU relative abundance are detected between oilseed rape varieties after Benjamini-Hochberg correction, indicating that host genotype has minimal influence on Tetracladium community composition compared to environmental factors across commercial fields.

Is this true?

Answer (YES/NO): NO